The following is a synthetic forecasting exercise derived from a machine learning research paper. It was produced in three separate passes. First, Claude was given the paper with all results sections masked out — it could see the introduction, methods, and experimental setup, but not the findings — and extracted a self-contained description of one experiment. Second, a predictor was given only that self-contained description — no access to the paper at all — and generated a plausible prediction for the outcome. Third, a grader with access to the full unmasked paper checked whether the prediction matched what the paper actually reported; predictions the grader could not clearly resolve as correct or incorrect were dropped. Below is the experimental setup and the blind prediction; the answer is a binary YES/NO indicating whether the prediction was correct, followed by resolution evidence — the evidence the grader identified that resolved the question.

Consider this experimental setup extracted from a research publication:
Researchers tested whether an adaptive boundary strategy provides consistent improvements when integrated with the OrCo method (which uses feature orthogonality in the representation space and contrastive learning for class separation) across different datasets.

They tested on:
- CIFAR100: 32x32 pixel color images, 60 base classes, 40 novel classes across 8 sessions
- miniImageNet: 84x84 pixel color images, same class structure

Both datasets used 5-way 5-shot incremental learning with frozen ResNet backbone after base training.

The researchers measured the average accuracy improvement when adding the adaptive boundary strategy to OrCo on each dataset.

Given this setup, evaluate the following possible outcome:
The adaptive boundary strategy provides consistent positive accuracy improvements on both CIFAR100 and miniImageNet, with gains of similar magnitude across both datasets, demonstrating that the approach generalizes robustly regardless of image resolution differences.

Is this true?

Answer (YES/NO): NO